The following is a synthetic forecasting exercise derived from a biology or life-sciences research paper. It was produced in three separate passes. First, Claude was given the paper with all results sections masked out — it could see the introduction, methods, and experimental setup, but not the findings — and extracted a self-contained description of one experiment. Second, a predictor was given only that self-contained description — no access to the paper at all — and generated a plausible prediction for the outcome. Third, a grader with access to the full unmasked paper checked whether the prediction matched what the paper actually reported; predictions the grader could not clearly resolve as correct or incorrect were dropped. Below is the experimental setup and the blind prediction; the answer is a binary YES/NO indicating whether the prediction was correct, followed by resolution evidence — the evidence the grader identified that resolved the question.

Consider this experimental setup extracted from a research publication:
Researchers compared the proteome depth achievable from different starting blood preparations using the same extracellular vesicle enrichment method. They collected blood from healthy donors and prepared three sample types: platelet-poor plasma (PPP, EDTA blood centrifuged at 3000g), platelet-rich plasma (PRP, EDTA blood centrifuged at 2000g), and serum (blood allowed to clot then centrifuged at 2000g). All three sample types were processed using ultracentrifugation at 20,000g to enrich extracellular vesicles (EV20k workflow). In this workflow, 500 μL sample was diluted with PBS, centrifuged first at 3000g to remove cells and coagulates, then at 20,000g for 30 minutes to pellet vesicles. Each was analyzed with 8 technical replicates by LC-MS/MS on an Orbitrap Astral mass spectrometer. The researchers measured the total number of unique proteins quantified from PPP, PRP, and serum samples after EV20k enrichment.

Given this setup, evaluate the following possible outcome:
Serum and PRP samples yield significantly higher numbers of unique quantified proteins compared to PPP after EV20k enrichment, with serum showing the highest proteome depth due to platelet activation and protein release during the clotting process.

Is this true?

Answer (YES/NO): NO